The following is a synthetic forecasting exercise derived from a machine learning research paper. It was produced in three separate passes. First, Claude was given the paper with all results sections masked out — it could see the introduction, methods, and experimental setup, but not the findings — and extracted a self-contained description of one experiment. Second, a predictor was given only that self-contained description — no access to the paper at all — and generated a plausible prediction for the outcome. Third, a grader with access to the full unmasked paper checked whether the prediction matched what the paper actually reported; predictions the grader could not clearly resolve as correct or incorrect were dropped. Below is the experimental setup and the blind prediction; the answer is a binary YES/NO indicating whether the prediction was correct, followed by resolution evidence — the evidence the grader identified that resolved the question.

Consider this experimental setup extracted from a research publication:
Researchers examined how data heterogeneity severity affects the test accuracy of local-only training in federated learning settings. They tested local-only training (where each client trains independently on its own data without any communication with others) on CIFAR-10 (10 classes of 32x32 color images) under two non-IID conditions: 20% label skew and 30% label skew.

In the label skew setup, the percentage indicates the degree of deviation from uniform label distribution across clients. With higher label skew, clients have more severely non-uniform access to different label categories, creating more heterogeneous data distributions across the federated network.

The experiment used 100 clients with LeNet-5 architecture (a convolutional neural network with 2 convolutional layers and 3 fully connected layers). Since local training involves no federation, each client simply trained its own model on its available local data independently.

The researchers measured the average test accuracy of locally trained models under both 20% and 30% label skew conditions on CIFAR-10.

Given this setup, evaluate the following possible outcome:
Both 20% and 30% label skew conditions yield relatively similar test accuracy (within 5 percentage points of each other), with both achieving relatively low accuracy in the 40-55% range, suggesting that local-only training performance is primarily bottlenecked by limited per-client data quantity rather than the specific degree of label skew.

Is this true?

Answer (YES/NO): NO